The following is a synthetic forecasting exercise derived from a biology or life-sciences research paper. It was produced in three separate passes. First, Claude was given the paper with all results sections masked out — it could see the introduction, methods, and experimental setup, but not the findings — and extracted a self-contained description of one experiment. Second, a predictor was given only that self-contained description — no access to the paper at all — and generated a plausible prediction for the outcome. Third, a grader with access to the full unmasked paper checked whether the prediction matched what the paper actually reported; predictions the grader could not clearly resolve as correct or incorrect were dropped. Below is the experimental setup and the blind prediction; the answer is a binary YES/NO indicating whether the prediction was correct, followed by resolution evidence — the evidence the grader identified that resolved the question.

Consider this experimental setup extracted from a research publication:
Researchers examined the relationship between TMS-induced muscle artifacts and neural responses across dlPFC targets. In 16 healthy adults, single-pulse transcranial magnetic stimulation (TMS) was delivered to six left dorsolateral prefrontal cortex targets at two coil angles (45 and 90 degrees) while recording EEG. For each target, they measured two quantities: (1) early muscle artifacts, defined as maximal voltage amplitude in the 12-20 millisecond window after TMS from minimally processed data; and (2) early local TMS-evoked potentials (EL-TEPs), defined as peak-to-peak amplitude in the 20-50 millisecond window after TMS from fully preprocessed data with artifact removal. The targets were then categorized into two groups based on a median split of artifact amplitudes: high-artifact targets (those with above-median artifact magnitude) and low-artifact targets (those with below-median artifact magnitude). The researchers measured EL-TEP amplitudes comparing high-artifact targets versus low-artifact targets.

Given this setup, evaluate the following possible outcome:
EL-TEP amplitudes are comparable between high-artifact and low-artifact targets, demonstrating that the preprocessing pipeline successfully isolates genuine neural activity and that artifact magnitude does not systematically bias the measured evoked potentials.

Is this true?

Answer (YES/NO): NO